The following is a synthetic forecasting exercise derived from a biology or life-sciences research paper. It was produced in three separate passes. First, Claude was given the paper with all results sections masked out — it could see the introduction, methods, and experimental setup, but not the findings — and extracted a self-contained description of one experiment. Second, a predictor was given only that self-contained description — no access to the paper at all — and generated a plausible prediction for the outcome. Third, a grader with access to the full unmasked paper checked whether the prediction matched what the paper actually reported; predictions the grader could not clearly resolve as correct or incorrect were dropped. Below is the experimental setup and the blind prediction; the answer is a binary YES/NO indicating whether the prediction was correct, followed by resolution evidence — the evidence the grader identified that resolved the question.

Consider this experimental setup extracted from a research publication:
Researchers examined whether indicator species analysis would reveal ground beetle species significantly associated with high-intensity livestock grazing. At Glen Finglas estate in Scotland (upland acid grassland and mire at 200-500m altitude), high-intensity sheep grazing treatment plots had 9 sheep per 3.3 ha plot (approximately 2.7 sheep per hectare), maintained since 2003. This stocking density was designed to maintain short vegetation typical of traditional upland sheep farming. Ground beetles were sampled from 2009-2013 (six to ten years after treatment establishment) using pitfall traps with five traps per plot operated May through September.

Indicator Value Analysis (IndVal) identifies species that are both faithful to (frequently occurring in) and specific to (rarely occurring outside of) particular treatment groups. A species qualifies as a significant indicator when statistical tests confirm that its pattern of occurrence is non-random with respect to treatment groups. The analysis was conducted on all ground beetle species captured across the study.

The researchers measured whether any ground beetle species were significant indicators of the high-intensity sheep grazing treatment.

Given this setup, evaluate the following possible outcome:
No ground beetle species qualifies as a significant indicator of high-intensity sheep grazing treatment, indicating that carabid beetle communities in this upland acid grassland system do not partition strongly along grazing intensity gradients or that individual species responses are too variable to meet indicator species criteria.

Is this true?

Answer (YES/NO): NO